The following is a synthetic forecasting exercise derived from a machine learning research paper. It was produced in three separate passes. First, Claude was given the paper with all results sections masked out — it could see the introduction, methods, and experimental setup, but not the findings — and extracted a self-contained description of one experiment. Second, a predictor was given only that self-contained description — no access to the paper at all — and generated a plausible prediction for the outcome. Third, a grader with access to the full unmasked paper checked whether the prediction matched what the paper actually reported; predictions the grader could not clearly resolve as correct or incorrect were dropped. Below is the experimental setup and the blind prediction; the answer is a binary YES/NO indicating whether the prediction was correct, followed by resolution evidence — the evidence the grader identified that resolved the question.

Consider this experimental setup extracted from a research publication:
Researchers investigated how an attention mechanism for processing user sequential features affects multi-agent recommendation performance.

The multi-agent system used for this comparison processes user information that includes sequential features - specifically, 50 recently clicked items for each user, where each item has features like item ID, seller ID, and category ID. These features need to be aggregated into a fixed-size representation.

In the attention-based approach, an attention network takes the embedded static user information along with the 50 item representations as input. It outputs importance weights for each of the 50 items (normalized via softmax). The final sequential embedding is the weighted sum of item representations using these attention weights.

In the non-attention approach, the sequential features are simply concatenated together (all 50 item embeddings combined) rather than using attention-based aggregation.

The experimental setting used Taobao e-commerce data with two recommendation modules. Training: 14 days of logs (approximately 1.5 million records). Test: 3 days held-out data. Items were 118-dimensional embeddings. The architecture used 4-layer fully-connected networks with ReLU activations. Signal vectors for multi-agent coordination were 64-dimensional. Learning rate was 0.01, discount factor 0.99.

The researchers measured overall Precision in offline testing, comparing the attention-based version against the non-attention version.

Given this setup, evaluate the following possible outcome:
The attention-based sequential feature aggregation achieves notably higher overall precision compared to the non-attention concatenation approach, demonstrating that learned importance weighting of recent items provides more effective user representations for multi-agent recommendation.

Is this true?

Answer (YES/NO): YES